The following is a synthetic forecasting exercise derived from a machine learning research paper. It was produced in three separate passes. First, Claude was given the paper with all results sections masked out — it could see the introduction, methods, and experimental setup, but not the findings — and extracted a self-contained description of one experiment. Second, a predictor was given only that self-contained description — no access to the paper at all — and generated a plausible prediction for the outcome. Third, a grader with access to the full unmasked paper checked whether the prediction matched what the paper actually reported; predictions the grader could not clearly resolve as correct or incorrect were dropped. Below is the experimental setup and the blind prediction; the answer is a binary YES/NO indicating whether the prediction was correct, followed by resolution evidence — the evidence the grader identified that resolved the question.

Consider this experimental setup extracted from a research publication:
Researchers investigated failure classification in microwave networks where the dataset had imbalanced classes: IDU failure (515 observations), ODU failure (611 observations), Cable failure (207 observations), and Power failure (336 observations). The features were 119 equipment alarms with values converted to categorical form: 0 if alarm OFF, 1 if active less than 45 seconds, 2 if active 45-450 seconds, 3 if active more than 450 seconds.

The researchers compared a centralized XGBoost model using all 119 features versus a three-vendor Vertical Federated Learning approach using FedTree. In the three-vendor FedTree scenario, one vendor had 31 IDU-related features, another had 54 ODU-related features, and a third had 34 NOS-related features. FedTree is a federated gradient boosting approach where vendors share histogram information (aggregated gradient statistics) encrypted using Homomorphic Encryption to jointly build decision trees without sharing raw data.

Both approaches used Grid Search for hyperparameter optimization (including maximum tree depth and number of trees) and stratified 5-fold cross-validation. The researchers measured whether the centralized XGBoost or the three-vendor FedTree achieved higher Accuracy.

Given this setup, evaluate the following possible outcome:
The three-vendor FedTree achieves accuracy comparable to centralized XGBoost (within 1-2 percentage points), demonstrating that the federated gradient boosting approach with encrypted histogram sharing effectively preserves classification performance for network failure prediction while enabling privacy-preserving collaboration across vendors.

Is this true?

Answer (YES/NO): YES